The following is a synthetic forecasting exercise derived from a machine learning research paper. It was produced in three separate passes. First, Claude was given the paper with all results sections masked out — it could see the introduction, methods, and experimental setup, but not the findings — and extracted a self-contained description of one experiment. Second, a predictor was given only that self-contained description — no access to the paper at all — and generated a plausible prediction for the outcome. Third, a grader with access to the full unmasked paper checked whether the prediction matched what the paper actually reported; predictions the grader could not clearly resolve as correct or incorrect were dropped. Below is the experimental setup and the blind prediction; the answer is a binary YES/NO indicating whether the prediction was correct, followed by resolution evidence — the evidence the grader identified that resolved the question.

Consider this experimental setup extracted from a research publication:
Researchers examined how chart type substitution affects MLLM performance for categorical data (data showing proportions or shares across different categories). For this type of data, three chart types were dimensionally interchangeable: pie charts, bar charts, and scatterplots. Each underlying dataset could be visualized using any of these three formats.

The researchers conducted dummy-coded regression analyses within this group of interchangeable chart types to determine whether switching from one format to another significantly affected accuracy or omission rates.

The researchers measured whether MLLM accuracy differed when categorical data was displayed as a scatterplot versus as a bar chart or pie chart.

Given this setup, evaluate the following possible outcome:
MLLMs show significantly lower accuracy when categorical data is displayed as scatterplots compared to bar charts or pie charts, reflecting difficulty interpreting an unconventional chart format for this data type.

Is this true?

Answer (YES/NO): YES